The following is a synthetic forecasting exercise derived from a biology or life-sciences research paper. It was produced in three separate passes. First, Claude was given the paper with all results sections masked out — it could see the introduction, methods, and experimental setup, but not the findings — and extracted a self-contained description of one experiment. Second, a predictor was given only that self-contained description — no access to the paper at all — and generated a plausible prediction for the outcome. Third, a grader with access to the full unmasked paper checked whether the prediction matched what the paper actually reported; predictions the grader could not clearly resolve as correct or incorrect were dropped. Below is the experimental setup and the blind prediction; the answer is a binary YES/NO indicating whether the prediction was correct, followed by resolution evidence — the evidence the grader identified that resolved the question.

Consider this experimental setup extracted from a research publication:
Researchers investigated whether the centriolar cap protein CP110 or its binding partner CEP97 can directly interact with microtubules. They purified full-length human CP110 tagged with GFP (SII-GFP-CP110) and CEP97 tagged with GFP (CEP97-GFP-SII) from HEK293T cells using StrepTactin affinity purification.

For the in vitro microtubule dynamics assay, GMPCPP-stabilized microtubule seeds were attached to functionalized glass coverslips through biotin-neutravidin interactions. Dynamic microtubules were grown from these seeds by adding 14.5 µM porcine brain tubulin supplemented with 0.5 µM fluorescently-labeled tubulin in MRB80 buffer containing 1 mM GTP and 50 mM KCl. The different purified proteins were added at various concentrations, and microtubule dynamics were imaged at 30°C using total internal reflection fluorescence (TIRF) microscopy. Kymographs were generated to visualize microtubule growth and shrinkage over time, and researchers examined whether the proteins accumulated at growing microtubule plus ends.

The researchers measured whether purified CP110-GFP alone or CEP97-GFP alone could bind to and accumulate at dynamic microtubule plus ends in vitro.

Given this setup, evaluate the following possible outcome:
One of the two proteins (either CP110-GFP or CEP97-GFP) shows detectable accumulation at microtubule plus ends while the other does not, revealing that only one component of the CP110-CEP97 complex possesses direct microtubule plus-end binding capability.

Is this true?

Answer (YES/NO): YES